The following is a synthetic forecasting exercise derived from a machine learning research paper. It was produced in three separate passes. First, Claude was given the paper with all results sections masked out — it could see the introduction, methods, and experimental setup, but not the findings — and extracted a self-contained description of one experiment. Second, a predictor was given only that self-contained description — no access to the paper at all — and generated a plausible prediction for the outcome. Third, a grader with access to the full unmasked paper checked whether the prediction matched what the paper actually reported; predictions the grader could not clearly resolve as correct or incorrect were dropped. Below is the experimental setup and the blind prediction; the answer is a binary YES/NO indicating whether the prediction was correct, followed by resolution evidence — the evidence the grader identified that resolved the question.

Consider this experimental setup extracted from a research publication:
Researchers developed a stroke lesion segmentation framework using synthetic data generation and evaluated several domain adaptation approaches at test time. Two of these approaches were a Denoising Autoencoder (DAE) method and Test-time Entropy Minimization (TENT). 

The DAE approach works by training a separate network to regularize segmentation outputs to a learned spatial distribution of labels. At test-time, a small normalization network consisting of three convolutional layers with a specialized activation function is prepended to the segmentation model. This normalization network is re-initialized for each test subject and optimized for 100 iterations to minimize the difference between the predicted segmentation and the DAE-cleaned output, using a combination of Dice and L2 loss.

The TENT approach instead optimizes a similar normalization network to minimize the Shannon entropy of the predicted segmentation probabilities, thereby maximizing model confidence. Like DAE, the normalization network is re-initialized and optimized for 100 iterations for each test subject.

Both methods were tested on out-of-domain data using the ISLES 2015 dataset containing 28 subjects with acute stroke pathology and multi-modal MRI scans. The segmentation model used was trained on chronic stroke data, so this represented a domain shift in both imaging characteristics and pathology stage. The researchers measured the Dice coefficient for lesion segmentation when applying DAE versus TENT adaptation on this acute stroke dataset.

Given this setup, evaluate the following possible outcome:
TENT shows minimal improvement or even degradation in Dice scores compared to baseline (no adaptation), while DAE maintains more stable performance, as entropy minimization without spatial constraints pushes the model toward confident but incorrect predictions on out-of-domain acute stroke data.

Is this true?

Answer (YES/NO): YES